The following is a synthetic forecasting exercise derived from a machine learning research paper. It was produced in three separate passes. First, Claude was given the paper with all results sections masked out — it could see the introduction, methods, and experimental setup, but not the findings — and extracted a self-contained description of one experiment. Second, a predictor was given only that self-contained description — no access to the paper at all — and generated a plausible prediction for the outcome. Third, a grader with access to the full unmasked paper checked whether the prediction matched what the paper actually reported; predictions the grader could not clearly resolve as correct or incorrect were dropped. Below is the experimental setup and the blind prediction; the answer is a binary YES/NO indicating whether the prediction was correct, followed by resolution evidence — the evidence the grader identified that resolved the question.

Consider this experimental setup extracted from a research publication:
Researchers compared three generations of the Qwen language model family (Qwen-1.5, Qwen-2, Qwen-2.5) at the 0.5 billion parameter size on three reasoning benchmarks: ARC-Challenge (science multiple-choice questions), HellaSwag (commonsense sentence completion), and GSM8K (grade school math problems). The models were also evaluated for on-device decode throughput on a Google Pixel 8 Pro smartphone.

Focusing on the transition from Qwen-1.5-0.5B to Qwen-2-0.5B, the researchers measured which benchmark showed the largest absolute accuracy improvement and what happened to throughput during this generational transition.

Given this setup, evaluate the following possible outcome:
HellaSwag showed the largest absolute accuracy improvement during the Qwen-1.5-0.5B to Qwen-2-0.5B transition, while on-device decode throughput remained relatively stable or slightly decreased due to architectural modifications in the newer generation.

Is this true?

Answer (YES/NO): NO